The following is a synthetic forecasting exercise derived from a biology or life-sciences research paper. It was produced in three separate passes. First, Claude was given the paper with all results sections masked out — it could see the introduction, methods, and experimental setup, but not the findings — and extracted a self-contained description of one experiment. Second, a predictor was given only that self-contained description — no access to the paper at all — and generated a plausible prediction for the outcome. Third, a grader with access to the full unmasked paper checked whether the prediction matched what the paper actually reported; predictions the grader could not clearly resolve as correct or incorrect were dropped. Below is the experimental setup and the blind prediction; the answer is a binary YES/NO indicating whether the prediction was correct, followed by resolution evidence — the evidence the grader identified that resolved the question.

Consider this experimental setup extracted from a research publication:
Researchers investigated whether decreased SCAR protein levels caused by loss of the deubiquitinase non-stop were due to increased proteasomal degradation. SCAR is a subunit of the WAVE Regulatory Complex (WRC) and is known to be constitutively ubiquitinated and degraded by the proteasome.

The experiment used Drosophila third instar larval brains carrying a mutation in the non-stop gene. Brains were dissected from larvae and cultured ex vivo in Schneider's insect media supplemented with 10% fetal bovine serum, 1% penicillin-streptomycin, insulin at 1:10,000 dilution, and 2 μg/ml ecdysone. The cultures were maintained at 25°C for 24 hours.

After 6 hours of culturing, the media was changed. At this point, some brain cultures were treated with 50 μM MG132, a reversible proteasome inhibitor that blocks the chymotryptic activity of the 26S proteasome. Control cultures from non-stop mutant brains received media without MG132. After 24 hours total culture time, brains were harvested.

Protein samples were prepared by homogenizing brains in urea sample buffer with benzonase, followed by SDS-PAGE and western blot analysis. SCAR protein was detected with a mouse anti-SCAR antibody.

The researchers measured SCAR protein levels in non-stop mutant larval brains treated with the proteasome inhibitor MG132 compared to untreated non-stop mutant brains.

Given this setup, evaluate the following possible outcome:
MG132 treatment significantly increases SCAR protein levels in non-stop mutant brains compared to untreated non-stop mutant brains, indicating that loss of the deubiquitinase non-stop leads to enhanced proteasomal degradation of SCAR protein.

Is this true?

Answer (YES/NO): YES